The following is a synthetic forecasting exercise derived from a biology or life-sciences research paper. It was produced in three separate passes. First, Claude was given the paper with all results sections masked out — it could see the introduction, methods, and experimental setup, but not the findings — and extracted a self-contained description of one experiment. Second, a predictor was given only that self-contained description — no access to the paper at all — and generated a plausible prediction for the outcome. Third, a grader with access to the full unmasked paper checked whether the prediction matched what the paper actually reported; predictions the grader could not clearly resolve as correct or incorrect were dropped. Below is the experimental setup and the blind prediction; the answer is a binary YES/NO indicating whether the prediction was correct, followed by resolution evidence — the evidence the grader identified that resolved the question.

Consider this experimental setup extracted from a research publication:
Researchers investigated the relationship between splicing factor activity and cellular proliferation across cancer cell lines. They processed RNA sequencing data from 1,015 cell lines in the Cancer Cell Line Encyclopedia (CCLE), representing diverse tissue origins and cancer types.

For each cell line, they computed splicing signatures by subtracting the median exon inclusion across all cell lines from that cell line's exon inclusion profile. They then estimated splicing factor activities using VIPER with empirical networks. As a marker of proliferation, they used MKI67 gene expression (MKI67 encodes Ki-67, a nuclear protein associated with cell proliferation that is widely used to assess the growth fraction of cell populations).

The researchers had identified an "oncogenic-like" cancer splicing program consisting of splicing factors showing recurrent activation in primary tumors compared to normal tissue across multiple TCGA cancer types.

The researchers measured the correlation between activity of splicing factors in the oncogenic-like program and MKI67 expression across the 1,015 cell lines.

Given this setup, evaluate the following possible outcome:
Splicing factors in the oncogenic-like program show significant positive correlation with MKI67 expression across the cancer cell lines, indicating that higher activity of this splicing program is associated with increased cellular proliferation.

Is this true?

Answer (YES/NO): YES